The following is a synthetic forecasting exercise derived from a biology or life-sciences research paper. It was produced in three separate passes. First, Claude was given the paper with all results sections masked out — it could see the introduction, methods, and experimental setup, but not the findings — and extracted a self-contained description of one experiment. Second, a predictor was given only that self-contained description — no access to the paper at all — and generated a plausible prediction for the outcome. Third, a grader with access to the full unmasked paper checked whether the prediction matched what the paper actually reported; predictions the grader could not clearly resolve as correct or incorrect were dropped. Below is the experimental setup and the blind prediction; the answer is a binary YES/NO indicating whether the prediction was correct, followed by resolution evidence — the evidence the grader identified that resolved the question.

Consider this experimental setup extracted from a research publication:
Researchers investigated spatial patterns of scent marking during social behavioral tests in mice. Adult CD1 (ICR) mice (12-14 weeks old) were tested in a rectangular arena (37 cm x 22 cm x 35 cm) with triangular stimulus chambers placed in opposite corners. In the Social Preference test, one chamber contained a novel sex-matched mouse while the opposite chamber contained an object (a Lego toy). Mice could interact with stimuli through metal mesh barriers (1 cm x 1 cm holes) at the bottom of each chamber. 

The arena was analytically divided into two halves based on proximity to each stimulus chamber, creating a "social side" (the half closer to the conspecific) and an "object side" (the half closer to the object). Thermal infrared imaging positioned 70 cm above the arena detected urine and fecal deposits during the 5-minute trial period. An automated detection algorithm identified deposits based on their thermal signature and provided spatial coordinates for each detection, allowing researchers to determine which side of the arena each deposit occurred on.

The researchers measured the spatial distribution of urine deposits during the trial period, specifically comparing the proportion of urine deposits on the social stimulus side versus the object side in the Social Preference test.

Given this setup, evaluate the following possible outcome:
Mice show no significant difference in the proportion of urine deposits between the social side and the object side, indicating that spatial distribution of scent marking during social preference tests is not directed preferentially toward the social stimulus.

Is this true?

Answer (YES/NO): YES